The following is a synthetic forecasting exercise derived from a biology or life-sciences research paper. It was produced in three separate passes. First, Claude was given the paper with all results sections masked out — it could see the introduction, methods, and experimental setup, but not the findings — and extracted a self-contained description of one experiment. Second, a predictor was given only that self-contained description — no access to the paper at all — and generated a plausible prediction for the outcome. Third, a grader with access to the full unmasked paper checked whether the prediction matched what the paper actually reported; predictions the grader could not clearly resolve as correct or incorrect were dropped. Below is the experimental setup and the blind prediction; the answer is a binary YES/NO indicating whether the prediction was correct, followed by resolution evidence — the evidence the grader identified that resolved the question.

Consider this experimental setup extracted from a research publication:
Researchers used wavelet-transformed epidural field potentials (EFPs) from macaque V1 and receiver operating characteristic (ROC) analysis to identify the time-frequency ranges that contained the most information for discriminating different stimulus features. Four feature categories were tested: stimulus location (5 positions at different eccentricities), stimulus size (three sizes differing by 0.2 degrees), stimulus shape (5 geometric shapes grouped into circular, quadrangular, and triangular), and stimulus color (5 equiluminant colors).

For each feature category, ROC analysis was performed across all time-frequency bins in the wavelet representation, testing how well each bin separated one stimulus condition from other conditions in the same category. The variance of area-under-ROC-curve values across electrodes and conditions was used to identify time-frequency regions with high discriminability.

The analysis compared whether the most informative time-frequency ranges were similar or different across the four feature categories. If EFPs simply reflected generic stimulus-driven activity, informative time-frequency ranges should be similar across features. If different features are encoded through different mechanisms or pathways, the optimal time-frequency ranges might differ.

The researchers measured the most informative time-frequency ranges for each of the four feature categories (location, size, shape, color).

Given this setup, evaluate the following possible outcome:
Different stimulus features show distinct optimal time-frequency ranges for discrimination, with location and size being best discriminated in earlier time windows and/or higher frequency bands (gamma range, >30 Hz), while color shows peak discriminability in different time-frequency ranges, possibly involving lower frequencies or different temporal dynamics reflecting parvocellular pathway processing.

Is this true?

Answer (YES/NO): YES